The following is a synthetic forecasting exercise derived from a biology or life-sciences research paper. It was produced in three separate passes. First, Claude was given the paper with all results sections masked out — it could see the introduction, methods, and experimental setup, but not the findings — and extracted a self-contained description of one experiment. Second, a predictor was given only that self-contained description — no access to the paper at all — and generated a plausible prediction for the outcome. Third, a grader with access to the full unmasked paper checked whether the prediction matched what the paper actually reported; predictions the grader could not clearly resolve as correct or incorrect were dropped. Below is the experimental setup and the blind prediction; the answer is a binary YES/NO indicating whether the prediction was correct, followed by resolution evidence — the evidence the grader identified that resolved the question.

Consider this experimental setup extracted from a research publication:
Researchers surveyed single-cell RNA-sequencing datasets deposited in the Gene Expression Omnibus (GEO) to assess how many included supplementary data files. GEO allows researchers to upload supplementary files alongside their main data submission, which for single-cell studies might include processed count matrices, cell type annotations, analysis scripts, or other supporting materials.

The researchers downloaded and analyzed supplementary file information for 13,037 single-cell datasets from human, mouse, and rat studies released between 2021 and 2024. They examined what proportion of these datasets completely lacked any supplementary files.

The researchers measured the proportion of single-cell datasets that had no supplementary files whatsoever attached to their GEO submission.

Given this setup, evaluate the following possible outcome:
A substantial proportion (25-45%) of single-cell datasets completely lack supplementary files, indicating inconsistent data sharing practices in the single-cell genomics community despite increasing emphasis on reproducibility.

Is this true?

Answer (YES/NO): NO